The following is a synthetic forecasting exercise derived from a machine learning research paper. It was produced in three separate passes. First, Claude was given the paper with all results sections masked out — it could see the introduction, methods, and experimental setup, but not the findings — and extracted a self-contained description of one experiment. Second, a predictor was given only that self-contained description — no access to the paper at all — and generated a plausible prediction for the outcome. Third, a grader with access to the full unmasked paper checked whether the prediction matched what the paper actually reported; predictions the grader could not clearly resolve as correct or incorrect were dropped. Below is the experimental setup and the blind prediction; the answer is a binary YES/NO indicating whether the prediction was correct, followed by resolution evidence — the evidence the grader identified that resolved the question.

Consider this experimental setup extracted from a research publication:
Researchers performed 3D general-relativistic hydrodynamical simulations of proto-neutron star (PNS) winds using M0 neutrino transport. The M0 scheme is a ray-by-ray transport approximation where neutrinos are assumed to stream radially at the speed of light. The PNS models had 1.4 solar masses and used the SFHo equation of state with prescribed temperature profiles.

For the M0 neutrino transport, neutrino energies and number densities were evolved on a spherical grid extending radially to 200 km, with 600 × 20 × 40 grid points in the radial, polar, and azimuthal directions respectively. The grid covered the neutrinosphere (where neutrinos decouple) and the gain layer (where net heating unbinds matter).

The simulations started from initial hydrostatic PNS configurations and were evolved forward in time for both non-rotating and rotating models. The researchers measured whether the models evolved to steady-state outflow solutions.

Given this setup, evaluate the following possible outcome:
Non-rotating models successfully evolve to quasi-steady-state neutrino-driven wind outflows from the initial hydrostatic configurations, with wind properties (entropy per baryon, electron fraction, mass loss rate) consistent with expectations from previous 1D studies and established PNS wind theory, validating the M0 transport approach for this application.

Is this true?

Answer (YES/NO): YES